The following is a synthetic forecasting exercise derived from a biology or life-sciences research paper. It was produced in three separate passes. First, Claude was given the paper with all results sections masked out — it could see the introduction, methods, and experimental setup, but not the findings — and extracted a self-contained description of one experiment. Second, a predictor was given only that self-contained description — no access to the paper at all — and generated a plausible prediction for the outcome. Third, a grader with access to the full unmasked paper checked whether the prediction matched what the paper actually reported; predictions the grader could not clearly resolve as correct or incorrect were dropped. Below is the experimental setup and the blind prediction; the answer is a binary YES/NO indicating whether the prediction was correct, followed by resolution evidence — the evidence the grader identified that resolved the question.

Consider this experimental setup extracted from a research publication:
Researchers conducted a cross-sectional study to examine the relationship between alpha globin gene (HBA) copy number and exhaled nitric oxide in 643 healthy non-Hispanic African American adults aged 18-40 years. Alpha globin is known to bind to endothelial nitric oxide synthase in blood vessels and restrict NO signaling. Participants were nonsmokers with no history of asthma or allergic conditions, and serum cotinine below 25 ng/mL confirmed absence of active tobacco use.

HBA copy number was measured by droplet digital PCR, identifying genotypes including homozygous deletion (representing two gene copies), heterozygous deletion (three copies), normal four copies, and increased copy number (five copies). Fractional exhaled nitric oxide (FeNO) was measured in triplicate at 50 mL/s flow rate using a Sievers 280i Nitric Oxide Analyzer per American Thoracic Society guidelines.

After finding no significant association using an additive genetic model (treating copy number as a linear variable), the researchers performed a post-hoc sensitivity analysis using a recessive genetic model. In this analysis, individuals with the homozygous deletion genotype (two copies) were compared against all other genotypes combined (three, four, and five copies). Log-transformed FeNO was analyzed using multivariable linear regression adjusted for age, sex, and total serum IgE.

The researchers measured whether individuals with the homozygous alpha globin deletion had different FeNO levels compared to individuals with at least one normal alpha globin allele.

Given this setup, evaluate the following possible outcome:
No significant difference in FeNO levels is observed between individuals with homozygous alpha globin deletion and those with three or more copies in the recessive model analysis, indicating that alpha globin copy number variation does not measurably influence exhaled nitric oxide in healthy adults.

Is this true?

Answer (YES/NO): NO